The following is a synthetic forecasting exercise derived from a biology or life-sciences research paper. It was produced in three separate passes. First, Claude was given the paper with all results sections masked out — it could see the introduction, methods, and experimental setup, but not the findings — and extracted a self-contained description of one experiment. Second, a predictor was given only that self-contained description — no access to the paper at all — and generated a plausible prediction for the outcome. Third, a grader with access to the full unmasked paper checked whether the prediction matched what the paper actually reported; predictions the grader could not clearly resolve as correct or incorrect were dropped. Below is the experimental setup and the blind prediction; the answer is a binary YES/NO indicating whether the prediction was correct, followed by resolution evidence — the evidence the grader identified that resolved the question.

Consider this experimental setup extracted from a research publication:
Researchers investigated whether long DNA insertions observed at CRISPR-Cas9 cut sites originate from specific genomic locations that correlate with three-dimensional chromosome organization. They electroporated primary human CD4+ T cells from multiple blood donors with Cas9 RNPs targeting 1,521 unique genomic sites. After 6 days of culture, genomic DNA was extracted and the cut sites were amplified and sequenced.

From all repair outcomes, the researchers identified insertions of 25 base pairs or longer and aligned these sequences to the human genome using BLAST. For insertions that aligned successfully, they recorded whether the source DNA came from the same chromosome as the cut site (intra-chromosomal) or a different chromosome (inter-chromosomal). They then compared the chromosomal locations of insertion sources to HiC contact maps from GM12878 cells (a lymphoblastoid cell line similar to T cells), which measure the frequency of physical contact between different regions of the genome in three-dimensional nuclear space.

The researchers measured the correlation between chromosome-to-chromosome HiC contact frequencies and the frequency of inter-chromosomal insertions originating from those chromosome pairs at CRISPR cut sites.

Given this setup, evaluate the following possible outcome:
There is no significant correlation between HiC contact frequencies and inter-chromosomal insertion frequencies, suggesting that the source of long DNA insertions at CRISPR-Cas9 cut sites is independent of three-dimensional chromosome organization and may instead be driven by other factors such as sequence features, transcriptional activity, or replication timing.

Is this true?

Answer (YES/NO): NO